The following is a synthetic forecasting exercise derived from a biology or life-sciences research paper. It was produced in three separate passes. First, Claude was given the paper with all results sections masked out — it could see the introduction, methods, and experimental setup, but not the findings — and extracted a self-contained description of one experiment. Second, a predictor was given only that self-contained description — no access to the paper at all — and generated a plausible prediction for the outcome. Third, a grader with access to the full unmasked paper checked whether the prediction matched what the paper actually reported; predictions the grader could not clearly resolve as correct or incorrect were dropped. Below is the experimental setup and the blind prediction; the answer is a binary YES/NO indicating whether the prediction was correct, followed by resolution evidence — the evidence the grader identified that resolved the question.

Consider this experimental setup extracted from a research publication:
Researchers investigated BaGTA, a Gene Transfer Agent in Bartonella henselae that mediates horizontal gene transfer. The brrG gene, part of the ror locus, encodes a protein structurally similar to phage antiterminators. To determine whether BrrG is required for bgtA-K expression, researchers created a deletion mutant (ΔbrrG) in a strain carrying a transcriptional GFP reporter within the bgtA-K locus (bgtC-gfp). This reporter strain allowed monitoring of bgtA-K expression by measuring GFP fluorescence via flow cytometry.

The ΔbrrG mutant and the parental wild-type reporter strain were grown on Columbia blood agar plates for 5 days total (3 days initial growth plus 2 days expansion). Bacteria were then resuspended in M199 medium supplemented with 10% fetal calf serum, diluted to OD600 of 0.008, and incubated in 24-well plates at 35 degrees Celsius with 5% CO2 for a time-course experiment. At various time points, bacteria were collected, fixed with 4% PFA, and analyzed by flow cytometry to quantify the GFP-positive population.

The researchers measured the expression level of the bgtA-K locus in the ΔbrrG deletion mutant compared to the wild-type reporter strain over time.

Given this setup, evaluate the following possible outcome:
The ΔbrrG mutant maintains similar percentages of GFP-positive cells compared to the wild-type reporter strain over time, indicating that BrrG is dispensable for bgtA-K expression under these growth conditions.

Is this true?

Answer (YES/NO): NO